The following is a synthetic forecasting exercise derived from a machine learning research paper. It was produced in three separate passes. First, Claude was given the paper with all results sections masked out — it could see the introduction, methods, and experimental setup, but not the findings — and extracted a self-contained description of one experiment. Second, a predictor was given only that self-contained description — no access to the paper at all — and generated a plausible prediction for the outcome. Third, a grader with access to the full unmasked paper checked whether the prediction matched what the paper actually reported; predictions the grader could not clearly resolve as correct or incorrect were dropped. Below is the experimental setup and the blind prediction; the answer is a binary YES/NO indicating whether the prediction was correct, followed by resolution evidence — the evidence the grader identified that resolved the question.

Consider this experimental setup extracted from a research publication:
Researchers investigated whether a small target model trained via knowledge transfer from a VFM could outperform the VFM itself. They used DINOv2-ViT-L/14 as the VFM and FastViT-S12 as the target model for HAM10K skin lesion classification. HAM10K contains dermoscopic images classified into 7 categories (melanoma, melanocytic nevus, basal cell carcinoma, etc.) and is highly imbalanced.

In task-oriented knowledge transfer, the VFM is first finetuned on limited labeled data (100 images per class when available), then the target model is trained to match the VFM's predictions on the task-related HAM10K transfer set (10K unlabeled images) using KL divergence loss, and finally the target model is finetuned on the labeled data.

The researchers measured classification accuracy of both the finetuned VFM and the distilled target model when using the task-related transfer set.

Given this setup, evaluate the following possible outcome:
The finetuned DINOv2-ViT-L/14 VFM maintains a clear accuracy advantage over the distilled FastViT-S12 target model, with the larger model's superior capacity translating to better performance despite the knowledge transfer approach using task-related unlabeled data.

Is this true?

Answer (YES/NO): NO